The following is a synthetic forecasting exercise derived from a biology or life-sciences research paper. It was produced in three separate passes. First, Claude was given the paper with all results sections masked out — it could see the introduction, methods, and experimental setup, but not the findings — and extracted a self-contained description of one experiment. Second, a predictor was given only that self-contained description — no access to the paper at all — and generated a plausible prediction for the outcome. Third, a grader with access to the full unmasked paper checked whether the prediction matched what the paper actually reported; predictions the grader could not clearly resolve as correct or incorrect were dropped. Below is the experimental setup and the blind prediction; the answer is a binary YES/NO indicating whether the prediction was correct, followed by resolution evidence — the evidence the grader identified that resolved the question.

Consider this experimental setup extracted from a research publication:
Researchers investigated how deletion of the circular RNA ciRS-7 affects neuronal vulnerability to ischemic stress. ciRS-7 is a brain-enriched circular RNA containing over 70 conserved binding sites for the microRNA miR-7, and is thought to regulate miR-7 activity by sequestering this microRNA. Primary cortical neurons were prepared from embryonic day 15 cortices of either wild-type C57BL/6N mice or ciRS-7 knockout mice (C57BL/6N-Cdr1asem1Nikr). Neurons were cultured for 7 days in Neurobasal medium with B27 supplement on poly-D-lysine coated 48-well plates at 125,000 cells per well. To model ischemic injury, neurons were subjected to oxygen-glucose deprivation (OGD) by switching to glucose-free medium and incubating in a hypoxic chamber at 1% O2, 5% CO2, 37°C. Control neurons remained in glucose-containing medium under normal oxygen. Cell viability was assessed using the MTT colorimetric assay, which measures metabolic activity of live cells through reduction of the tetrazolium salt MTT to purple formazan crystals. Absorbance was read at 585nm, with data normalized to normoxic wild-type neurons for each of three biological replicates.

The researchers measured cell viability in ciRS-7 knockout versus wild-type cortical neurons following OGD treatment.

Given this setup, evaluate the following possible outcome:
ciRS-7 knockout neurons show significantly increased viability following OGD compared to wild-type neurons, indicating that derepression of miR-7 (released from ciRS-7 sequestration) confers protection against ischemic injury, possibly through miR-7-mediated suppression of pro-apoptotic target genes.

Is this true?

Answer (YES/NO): NO